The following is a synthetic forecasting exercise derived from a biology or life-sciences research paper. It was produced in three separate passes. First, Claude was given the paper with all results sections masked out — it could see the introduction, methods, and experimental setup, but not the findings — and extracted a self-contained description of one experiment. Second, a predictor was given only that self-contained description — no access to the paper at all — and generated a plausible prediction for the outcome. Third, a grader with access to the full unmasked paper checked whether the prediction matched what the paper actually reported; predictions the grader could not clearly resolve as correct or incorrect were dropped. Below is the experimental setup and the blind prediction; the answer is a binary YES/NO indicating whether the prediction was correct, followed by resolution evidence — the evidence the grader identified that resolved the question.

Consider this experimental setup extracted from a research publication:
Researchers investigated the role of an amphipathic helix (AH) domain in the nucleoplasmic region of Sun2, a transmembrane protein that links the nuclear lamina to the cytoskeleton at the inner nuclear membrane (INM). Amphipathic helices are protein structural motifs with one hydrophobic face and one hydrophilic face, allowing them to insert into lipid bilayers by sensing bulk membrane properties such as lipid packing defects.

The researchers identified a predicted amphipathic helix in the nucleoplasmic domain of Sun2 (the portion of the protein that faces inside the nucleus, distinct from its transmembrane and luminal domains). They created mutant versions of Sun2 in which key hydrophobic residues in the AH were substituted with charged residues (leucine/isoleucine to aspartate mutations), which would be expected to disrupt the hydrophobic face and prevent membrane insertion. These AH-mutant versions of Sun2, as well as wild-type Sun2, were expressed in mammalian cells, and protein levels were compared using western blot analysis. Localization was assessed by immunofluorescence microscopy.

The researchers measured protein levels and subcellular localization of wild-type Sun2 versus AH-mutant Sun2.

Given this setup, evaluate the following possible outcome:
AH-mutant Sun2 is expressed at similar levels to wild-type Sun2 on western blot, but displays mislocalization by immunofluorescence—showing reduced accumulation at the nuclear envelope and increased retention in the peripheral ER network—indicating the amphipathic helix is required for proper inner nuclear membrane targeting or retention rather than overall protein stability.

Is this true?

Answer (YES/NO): NO